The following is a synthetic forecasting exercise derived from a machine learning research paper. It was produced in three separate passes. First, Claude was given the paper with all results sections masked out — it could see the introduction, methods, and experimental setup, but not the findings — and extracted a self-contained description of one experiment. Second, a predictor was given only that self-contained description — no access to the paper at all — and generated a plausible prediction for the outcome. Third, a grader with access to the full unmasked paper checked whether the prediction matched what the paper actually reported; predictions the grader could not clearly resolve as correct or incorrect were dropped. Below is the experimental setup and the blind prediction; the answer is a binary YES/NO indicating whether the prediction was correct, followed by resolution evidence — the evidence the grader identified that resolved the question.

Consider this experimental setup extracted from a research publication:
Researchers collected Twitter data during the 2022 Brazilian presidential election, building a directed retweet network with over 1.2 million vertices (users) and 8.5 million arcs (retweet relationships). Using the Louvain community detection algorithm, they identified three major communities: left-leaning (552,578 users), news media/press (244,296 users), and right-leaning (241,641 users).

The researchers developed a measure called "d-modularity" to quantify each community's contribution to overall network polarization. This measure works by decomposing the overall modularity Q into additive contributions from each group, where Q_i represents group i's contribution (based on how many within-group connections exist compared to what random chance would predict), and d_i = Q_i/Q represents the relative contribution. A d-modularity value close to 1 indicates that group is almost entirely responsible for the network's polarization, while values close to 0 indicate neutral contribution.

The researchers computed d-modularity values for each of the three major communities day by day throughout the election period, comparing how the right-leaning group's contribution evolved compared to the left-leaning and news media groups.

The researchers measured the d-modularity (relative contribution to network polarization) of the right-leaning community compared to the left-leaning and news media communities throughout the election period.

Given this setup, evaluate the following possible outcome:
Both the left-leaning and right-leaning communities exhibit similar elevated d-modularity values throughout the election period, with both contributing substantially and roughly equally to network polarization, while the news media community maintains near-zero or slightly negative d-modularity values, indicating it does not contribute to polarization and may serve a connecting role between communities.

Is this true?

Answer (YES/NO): NO